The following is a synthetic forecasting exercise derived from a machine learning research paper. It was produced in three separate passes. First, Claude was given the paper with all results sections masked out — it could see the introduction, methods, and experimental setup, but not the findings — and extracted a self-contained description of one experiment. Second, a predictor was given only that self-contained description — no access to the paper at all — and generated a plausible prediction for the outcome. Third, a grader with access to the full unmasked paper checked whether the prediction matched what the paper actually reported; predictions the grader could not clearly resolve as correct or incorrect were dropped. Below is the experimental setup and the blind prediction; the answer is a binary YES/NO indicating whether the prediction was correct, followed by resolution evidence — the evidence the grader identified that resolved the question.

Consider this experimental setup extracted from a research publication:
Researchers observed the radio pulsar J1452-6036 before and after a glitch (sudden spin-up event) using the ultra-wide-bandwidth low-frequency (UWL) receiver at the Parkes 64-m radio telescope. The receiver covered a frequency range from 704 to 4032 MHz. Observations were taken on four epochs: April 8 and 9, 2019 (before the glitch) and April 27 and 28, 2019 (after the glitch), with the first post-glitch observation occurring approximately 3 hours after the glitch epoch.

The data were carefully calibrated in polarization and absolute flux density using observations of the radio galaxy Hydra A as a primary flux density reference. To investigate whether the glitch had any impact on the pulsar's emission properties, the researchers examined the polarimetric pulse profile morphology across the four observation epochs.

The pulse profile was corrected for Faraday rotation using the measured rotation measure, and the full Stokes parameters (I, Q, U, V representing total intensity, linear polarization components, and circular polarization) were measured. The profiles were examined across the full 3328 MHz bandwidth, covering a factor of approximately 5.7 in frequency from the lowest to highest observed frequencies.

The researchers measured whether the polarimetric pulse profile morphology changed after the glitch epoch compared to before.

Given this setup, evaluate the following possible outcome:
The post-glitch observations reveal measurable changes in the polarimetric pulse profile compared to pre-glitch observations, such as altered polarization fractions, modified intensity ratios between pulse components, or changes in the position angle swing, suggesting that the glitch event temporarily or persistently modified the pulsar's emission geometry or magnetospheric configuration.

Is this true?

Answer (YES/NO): NO